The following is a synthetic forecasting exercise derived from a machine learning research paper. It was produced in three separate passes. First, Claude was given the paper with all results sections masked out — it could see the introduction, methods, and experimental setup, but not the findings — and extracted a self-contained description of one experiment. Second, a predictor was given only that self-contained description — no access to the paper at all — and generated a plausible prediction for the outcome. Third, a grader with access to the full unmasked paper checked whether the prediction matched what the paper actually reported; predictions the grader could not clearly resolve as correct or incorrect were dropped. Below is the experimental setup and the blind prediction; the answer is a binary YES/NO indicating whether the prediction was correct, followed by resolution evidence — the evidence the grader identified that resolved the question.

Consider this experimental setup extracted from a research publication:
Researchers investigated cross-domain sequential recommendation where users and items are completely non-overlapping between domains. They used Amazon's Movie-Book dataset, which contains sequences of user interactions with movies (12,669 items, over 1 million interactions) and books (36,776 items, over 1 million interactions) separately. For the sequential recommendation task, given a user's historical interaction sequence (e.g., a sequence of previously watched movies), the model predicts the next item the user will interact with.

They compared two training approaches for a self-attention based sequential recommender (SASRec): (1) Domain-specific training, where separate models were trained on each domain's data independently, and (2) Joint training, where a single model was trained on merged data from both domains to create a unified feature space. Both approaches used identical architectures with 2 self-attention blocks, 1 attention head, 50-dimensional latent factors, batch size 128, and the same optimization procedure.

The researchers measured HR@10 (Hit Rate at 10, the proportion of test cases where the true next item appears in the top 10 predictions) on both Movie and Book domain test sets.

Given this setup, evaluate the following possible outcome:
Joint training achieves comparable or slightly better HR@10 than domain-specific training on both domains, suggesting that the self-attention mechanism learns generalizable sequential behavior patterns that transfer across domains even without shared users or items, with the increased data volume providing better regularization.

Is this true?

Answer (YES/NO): NO